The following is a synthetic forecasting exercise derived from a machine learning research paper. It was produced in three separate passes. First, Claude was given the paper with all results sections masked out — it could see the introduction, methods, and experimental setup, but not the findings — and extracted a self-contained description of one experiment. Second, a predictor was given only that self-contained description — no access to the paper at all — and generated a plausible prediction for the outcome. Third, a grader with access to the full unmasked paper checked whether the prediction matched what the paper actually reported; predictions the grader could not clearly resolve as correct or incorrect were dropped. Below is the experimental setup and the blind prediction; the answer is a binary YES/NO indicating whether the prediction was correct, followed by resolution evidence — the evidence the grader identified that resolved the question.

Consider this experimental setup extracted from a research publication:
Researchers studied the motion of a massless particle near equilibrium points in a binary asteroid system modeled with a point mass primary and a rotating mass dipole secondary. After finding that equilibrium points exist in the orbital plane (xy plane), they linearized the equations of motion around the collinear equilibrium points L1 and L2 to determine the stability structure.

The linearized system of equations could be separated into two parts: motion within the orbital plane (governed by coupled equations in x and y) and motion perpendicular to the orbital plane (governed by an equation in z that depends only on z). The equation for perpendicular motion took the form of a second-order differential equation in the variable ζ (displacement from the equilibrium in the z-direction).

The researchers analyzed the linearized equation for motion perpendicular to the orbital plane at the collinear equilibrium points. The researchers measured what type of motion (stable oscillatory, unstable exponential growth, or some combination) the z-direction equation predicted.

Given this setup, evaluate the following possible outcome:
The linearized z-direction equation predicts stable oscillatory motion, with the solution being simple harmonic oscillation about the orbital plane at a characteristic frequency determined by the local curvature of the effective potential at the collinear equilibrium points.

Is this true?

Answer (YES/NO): YES